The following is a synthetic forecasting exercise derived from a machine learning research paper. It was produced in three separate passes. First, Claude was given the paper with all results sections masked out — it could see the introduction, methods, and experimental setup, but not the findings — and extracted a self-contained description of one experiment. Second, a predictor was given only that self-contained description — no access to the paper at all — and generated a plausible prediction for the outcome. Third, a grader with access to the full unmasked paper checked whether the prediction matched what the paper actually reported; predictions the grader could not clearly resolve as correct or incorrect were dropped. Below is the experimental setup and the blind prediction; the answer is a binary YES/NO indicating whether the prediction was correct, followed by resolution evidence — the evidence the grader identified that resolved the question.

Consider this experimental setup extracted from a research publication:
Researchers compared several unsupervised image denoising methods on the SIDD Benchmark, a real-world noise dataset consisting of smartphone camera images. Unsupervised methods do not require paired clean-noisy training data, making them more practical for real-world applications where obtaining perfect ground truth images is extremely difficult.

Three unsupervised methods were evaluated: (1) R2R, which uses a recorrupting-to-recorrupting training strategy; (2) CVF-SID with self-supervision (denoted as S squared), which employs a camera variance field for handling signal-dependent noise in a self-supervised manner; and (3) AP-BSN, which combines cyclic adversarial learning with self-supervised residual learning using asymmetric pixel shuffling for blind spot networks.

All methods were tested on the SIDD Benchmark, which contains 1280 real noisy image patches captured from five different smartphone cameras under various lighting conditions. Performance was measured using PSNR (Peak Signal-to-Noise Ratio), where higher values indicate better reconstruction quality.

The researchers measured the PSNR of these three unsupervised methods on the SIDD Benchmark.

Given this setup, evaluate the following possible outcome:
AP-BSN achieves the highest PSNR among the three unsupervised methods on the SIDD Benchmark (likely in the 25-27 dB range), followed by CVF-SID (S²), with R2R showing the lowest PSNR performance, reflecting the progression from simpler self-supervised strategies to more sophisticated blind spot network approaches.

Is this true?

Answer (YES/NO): NO